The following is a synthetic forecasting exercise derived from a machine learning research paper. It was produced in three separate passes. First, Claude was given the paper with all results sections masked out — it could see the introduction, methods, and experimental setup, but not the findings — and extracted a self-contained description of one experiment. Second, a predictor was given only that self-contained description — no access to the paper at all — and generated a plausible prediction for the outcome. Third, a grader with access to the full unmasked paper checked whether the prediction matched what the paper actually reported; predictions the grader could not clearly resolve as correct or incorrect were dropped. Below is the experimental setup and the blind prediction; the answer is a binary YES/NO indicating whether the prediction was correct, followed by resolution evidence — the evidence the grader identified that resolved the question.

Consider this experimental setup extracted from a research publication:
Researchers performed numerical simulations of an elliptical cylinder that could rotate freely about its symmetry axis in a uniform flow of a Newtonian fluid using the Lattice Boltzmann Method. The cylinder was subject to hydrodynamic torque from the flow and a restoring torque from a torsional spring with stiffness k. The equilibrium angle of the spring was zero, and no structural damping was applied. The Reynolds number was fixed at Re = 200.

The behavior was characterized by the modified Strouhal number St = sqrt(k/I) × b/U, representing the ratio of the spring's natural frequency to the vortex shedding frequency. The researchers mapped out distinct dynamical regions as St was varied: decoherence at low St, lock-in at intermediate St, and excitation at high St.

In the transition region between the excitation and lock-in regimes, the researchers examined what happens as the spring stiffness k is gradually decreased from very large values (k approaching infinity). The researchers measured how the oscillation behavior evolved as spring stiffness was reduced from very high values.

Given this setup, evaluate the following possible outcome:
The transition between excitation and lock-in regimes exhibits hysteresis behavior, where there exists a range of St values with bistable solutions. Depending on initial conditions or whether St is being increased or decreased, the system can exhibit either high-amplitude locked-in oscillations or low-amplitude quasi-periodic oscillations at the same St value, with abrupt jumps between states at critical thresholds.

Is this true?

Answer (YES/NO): NO